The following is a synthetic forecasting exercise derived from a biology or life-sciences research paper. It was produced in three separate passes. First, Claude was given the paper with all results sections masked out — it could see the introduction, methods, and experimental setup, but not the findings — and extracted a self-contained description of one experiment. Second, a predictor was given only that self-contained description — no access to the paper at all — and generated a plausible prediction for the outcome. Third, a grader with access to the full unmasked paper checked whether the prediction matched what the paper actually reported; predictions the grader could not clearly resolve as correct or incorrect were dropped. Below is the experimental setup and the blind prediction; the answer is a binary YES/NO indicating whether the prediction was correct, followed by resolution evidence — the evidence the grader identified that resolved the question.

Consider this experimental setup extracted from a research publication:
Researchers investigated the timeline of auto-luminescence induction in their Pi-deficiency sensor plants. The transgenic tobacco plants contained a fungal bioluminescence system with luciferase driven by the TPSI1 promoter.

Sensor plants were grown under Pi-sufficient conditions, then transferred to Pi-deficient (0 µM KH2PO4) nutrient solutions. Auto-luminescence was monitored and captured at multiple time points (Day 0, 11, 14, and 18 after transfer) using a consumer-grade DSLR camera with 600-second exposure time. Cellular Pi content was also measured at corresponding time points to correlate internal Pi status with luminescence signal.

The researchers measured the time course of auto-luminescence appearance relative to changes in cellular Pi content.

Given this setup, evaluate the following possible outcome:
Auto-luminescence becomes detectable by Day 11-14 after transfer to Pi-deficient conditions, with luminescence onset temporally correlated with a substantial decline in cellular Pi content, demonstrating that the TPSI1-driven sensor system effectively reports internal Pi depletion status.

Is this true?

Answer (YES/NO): NO